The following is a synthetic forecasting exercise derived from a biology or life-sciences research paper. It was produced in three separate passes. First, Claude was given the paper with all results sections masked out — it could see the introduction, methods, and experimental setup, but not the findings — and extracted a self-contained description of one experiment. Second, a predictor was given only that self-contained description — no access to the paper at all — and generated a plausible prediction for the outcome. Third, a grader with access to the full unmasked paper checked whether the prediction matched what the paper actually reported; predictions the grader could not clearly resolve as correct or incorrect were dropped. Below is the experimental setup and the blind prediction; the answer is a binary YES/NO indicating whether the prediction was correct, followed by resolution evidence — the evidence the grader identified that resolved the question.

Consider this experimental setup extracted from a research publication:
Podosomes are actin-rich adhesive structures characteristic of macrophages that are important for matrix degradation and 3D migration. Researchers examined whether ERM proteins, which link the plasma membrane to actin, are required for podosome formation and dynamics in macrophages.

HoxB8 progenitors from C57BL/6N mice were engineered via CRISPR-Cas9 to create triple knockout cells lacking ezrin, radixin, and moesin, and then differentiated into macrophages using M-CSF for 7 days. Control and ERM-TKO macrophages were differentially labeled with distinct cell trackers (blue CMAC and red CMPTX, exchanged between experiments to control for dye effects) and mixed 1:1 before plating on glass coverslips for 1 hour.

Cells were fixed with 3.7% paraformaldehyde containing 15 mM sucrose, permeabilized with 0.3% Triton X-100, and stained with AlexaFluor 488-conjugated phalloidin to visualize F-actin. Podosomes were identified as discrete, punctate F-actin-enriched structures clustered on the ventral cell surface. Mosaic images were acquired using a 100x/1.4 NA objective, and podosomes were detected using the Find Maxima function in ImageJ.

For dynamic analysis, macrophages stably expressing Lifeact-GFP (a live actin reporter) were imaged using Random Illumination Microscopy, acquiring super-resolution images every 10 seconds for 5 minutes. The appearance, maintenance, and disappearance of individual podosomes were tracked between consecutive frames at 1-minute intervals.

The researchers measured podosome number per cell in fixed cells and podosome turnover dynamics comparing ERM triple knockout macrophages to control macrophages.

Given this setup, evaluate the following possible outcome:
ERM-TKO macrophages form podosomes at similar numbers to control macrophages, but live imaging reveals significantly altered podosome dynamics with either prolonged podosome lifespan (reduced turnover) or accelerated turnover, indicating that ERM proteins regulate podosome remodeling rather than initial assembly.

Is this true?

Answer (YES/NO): NO